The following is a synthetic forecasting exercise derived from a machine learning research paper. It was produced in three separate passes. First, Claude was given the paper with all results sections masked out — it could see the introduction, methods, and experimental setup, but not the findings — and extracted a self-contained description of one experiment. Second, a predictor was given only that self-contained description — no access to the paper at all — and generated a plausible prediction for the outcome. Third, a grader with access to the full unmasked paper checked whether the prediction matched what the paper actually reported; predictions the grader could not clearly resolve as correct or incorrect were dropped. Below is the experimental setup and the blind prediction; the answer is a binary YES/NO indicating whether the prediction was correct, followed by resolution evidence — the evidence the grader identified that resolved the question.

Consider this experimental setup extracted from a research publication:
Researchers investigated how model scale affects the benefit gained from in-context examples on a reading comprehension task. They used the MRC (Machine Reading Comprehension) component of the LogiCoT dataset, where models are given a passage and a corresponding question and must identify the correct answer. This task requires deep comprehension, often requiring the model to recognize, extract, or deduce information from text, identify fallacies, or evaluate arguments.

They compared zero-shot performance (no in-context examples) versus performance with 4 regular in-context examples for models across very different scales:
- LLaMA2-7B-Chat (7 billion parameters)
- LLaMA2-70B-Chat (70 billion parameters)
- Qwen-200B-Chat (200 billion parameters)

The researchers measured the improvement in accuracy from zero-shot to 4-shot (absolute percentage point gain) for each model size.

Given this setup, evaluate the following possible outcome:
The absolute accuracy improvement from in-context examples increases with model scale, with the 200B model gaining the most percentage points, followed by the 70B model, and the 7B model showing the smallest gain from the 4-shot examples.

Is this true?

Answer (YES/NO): NO